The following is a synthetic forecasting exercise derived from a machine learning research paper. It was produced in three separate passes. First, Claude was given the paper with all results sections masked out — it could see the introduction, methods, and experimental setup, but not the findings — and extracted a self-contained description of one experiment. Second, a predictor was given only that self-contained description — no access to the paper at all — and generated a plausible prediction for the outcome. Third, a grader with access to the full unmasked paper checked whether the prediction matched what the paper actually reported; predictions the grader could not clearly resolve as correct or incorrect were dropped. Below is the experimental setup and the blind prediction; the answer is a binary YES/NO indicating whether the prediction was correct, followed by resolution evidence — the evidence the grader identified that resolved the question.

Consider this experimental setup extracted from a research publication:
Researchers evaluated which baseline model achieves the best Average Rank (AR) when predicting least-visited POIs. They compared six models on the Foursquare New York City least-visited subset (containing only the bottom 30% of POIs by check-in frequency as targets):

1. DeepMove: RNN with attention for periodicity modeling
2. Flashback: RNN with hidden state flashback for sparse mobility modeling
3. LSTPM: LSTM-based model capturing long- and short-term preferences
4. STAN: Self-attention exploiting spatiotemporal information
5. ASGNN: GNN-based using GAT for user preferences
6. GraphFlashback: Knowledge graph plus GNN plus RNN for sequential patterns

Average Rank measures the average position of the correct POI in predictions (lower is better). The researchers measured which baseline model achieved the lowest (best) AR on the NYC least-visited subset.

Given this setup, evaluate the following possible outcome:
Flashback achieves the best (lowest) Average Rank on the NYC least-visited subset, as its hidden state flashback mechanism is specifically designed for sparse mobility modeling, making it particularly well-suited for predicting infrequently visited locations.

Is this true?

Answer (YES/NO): NO